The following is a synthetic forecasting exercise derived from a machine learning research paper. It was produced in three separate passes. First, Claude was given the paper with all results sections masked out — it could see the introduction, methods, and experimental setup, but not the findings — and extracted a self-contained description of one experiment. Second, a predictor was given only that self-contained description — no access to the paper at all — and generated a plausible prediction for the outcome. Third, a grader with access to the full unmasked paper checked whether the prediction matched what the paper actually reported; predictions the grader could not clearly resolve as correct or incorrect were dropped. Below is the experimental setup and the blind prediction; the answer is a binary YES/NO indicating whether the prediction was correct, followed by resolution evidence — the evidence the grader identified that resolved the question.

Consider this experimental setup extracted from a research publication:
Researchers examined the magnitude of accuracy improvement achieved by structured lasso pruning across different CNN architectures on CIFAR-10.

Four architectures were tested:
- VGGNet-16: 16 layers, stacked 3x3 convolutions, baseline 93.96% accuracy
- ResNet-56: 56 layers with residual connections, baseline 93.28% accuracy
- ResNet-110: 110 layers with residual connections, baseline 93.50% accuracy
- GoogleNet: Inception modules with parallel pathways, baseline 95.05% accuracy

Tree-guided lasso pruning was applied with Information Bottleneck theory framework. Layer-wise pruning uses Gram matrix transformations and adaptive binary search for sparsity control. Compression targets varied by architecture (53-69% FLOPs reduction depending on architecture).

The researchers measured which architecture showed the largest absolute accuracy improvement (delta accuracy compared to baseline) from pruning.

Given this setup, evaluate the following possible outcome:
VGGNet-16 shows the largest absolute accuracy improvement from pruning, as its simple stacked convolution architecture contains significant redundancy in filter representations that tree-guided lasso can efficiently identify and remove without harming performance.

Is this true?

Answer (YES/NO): NO